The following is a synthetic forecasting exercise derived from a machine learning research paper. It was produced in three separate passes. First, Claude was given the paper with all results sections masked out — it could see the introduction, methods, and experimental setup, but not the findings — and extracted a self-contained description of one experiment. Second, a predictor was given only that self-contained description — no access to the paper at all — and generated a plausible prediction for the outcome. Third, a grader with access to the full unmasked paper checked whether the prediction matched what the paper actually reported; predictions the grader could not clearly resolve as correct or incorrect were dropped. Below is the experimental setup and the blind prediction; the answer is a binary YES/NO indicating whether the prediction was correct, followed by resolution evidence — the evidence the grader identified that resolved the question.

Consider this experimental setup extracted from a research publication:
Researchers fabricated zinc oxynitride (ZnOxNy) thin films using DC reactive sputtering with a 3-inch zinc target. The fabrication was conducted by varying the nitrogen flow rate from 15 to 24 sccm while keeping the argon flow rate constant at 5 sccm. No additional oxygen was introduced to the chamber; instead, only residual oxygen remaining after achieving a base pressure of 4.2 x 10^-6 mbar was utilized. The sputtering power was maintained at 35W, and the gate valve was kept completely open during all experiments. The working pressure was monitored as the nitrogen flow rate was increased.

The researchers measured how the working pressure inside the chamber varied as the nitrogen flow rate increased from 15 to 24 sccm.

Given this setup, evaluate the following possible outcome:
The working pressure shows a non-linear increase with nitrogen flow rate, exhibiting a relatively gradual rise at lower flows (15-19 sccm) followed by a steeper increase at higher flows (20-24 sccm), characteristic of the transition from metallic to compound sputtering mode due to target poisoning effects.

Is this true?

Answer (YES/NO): NO